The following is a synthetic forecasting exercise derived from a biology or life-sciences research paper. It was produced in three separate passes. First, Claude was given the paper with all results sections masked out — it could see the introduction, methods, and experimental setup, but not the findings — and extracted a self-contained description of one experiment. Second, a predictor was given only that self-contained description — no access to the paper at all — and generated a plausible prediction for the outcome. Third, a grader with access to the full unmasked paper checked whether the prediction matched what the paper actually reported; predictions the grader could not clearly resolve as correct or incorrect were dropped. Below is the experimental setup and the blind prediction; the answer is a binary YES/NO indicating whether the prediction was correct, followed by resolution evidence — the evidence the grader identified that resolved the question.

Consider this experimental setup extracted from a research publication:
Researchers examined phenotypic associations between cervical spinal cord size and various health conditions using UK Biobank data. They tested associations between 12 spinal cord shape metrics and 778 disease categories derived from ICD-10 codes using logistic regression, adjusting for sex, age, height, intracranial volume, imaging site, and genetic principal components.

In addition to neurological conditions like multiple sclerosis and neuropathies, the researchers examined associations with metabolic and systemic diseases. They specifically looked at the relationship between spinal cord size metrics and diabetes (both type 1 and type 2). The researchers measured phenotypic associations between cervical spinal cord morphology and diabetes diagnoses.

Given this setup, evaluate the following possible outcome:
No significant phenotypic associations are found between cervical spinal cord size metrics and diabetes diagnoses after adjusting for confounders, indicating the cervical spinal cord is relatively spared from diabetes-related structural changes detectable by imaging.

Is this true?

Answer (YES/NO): NO